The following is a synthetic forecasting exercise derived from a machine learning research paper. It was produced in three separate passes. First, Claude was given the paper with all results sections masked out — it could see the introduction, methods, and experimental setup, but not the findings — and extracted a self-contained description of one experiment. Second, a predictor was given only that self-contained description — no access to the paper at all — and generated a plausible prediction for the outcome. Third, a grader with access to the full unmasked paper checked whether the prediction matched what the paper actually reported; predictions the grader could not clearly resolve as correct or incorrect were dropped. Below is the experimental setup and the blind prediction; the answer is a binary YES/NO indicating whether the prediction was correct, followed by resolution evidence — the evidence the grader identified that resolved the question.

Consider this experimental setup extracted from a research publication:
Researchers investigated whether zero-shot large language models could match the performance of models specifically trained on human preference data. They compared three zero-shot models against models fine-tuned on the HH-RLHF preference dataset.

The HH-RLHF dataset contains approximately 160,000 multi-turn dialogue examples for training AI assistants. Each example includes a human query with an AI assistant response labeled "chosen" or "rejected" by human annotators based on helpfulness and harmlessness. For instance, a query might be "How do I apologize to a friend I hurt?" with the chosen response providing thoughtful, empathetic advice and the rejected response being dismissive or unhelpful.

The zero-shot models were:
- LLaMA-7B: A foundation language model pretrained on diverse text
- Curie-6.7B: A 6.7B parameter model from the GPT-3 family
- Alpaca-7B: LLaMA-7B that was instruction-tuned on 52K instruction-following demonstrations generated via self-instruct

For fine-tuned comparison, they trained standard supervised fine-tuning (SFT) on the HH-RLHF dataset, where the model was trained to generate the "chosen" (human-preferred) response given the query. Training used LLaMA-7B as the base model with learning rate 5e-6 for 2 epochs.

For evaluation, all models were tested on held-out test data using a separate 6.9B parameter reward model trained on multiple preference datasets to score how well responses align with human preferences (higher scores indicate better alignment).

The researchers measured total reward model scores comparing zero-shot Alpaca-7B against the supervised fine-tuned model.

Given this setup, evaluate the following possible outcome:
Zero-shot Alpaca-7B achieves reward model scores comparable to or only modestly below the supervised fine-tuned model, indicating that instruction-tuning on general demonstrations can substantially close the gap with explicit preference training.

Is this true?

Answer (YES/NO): NO